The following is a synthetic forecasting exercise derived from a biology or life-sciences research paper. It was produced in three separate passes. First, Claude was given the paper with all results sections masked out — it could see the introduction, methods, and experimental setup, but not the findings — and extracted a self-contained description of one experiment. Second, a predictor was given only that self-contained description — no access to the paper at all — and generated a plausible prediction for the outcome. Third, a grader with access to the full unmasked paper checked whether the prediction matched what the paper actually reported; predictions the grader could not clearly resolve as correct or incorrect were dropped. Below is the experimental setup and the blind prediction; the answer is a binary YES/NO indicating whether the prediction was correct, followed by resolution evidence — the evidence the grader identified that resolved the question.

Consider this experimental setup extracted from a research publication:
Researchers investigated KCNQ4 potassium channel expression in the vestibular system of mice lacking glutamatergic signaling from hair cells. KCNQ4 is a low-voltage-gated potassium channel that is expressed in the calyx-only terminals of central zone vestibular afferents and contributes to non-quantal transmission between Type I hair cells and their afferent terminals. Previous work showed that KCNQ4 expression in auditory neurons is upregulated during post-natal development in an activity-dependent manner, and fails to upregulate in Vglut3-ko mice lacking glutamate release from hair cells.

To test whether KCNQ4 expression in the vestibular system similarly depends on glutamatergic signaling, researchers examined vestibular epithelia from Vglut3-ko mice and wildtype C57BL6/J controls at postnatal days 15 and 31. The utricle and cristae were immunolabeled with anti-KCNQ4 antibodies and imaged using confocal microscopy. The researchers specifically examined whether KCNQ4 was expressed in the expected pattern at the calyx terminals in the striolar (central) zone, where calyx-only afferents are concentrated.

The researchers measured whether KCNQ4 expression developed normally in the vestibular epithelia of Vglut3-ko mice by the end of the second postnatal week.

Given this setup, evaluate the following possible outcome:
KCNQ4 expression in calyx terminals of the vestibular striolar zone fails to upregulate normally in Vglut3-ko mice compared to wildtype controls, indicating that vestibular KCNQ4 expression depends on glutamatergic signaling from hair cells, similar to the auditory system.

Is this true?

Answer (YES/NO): NO